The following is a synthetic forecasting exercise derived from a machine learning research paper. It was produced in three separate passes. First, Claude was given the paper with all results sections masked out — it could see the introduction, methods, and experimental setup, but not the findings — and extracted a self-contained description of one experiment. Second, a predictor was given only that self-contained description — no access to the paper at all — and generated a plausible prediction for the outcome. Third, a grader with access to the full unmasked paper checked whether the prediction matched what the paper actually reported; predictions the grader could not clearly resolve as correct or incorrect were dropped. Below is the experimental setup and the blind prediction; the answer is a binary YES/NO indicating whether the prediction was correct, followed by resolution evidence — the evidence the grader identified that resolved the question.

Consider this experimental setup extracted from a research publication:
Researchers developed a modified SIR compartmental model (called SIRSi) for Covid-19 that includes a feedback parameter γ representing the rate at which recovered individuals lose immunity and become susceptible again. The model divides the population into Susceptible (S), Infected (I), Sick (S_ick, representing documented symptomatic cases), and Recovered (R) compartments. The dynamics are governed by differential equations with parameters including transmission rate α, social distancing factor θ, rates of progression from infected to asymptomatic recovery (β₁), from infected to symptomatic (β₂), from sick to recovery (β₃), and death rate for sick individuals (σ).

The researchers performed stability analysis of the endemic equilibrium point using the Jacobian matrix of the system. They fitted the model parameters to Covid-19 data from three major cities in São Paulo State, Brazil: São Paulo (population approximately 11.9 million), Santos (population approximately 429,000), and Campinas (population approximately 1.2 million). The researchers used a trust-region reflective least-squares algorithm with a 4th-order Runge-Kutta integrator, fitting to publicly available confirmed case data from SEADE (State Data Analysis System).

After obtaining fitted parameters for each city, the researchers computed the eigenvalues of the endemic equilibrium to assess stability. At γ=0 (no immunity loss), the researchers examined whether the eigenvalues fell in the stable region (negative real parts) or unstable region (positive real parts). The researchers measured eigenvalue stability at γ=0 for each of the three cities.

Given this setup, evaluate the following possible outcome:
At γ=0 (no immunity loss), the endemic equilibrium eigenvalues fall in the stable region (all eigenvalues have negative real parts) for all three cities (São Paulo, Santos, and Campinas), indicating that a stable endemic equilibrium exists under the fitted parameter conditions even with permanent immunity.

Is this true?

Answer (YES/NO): NO